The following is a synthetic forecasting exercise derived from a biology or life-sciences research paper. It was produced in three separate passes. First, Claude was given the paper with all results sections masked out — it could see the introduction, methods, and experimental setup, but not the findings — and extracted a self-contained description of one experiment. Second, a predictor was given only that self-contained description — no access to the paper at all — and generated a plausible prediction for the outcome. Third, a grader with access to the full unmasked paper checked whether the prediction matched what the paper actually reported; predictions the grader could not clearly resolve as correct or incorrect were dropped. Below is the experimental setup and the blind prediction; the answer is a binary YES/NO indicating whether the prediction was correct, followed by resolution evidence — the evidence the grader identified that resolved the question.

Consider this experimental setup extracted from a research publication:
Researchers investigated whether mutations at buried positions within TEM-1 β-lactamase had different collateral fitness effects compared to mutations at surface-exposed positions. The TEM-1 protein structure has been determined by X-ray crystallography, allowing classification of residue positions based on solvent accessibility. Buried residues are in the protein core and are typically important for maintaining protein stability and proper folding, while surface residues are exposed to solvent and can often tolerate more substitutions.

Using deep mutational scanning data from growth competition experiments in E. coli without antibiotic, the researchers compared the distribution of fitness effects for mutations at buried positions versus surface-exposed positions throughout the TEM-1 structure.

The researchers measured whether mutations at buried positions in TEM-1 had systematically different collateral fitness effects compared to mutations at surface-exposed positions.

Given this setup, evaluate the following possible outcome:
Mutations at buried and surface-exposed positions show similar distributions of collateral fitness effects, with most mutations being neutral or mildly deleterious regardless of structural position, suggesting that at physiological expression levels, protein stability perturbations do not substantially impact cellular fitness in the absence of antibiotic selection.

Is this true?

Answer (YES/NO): NO